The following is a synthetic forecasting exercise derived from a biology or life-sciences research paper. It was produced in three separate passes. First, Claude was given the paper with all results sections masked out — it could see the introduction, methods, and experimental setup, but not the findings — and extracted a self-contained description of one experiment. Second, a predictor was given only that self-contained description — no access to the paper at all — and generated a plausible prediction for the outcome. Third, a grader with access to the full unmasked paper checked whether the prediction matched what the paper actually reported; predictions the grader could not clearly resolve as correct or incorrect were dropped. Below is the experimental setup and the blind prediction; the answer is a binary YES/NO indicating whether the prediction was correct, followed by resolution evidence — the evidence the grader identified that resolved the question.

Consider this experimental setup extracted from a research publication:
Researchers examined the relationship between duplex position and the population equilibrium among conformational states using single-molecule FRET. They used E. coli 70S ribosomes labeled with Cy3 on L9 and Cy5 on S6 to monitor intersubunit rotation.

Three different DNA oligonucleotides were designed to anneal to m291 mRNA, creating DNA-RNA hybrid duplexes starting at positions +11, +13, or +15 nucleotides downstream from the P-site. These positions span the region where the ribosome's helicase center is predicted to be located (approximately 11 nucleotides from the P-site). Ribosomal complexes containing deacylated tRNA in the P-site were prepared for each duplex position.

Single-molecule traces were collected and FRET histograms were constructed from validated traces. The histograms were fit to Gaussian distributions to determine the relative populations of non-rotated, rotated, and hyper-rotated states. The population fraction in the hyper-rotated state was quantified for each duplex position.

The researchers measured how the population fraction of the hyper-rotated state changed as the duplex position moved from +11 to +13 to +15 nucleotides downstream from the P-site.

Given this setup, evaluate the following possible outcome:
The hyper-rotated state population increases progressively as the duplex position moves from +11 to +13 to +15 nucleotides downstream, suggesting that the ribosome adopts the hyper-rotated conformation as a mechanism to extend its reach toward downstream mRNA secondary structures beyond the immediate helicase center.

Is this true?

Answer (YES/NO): NO